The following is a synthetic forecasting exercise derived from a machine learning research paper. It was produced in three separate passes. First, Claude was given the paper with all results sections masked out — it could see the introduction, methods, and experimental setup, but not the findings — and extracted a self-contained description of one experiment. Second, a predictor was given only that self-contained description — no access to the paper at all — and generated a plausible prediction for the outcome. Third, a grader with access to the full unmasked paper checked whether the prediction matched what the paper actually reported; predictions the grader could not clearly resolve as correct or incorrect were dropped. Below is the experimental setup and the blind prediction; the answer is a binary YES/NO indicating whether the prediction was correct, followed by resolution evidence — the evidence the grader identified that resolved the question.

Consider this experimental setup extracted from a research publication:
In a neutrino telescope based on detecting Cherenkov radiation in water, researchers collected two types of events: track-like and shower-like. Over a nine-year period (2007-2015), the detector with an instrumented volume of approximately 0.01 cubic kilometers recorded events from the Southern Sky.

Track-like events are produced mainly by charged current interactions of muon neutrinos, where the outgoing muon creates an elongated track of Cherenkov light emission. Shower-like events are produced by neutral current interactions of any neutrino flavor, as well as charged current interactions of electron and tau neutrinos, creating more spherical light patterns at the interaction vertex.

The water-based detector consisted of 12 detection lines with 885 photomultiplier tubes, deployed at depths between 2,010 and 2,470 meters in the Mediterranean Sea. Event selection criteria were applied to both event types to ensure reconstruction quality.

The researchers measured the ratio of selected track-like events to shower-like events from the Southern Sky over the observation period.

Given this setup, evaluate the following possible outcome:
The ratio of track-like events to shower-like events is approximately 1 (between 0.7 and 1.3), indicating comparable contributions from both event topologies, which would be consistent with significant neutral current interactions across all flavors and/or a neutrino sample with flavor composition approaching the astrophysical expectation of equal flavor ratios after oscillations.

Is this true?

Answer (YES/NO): NO